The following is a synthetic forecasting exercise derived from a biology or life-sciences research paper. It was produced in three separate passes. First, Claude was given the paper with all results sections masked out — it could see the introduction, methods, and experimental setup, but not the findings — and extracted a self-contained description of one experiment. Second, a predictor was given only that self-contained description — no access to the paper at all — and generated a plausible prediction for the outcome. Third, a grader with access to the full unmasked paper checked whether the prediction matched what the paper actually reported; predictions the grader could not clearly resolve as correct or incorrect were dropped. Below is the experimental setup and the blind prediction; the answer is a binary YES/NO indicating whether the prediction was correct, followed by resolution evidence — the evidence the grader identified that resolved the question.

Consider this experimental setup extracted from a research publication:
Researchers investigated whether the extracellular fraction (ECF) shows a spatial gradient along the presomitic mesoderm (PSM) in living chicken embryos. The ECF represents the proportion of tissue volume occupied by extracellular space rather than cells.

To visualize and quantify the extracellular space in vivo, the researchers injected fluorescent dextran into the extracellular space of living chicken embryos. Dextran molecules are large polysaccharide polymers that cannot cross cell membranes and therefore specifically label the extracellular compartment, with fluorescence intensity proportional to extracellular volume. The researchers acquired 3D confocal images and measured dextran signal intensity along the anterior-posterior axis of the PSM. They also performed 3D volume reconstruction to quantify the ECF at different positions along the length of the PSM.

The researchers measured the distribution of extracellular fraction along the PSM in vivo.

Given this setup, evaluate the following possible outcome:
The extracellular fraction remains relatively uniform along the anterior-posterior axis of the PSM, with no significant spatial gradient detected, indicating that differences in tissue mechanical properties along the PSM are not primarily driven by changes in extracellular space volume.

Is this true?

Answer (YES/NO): NO